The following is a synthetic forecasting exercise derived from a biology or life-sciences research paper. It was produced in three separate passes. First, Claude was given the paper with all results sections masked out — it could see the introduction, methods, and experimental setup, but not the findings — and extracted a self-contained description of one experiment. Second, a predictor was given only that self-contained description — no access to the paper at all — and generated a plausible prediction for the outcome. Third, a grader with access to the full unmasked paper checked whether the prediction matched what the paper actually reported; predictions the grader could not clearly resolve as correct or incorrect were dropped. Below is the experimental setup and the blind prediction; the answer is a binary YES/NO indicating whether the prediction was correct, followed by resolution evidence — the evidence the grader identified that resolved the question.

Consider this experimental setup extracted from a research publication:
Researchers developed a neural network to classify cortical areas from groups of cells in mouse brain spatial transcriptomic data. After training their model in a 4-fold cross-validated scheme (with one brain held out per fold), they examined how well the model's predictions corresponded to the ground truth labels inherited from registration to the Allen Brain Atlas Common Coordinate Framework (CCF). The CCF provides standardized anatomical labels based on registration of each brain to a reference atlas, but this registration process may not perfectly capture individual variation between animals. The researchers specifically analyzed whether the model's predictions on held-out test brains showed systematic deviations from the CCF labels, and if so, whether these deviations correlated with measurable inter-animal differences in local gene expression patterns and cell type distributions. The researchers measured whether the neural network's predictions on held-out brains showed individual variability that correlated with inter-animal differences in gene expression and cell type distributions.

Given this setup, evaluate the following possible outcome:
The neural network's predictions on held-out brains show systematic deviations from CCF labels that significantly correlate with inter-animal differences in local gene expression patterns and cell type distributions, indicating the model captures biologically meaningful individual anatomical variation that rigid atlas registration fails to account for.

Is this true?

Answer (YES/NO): YES